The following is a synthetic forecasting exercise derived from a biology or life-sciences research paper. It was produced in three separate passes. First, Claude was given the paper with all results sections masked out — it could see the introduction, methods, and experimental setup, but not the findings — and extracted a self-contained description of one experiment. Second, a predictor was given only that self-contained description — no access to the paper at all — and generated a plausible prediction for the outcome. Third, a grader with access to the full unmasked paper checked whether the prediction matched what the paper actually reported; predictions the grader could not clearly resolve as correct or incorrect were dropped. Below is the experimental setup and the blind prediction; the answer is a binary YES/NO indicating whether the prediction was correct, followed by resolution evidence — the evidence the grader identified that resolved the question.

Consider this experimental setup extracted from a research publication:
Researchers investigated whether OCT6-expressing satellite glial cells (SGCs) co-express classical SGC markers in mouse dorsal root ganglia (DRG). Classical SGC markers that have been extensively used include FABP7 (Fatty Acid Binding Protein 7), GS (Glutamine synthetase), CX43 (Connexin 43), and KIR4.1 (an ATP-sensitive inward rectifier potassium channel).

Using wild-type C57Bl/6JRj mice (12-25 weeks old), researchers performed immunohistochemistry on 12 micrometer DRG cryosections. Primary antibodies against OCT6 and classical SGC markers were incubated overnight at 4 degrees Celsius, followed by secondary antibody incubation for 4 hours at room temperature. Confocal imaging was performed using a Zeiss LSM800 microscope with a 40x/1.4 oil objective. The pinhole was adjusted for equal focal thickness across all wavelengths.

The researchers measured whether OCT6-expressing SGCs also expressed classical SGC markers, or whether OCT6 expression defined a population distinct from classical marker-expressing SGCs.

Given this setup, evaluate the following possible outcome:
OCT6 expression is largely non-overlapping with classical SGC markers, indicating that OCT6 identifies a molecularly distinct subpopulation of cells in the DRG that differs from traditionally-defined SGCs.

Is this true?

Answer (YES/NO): NO